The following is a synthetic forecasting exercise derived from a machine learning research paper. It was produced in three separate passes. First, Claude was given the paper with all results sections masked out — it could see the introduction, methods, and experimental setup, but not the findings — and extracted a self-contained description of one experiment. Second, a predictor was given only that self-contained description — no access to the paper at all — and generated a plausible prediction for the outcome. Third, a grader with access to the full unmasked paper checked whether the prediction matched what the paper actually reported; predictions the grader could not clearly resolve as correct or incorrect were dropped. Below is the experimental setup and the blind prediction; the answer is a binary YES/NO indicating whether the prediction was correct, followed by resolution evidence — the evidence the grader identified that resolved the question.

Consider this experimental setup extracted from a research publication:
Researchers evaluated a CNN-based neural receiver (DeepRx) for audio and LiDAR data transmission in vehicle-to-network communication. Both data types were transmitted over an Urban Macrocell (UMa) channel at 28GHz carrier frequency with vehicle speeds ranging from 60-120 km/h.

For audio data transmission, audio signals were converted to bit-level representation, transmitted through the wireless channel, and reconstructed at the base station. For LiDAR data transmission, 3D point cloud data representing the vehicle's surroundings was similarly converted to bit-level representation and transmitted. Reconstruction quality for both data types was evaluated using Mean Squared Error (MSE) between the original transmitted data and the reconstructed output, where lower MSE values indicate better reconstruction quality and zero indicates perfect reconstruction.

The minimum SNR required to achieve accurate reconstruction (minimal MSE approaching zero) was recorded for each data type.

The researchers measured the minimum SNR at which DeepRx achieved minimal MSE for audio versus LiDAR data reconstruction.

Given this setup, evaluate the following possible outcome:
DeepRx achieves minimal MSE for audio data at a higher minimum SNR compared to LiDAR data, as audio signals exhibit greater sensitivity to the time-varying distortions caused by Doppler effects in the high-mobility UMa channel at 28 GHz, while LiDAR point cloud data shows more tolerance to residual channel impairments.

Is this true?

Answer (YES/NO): NO